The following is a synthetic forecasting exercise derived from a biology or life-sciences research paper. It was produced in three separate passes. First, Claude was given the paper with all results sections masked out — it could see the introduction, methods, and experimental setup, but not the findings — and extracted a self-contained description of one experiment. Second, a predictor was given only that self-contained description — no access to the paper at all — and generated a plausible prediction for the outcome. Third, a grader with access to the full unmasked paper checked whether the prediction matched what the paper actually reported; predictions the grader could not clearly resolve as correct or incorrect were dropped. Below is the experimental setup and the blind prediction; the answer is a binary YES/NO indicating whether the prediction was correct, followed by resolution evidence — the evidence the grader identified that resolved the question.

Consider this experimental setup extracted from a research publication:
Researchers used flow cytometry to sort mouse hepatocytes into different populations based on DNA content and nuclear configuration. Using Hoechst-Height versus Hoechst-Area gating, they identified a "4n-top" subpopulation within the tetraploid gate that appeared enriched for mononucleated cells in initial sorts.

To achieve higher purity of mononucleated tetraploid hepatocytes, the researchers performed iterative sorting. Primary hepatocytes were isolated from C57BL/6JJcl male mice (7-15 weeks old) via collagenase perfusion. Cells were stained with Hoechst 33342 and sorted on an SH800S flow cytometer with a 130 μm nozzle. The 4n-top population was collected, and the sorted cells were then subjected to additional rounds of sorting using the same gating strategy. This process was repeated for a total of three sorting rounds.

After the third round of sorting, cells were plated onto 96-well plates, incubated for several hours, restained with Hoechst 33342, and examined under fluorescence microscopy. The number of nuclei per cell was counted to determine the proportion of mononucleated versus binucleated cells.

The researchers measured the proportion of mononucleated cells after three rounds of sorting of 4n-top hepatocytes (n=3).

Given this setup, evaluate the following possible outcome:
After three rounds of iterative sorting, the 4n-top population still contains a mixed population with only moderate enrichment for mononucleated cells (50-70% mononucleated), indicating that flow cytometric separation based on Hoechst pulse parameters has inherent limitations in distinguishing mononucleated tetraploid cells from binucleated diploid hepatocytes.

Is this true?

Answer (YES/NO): NO